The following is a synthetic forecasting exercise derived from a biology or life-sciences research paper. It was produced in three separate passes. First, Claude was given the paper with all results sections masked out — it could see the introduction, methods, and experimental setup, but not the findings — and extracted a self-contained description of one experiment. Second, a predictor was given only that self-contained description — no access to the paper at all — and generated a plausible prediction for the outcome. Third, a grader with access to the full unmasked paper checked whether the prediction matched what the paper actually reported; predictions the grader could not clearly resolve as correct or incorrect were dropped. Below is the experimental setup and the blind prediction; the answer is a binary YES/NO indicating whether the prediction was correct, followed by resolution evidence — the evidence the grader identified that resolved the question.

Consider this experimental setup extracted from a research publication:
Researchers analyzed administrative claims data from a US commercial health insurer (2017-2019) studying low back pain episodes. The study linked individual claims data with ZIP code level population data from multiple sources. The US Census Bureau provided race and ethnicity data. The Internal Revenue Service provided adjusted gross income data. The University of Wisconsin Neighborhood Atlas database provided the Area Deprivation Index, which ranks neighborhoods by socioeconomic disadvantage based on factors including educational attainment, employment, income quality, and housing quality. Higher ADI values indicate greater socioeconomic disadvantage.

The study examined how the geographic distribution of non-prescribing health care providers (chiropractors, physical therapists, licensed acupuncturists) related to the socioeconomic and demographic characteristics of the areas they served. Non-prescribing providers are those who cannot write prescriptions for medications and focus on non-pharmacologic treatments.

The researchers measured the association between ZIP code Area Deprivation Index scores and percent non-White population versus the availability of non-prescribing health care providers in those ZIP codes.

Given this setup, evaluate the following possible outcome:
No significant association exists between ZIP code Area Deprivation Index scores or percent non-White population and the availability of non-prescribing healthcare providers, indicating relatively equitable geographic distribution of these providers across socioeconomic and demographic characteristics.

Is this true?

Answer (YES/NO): NO